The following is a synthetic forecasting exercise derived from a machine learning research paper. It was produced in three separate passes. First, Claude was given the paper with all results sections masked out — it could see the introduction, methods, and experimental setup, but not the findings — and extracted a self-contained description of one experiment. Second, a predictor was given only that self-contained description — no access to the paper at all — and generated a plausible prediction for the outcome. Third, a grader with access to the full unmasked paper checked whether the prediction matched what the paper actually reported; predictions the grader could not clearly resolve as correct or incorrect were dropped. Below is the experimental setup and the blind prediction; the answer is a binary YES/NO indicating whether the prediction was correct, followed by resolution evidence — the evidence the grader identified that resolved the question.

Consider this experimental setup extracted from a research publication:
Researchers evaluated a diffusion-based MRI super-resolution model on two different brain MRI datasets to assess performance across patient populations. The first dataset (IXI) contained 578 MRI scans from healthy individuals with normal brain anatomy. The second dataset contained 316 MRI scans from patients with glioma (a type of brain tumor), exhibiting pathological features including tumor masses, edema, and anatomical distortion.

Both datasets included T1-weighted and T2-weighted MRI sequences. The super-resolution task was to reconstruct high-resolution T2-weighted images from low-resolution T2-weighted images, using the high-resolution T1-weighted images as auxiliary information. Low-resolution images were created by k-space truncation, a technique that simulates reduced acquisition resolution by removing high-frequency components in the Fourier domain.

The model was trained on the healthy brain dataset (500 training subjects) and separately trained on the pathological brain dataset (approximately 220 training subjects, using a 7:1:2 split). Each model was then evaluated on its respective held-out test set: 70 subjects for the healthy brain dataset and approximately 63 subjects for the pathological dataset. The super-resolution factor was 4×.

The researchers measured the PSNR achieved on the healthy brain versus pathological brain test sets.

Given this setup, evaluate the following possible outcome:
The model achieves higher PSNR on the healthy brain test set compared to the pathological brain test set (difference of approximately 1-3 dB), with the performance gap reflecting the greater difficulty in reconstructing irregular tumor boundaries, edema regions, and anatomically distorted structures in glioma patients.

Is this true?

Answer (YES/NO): NO